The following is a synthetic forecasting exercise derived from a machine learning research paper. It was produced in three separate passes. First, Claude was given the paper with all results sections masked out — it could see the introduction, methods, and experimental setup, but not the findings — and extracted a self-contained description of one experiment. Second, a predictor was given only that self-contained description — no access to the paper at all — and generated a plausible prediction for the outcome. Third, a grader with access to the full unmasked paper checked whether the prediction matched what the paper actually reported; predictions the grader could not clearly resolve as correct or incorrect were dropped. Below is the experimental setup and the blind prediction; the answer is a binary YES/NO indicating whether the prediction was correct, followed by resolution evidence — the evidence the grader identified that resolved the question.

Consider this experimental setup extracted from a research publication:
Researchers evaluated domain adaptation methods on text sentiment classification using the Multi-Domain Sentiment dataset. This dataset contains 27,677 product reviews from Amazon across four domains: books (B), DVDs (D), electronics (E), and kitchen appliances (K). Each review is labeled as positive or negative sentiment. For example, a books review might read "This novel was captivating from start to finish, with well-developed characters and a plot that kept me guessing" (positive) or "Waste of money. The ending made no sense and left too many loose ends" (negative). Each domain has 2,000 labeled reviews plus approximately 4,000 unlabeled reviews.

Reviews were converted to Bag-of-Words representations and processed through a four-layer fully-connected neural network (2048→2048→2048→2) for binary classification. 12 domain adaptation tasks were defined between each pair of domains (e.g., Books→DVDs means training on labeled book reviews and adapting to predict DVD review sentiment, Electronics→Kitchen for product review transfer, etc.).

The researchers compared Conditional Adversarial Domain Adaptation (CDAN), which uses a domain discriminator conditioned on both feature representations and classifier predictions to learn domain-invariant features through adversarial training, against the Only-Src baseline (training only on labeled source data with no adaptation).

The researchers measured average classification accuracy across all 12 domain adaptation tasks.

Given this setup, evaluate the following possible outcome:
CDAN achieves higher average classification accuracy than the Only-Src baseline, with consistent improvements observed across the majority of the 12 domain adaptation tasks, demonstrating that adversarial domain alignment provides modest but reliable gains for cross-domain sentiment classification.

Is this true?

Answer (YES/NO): NO